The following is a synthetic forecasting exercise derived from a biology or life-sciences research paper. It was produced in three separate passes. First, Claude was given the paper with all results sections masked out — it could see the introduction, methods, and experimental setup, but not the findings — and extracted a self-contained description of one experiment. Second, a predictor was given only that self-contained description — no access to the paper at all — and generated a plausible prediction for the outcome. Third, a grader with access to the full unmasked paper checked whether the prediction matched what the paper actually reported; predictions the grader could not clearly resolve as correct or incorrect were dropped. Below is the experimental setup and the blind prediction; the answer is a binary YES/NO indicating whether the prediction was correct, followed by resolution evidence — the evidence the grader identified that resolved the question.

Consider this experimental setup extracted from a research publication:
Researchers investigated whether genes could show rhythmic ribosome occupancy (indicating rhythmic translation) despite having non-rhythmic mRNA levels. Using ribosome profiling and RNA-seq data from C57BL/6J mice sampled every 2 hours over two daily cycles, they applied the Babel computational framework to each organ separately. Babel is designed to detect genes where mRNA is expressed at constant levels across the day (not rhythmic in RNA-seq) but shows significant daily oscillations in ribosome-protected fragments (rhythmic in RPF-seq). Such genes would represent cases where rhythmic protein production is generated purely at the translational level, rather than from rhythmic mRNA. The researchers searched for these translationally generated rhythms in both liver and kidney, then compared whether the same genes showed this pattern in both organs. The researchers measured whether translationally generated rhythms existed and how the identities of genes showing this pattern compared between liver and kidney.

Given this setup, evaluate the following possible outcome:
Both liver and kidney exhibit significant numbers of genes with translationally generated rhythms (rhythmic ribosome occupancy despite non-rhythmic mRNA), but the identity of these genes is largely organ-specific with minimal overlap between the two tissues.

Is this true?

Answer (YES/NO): YES